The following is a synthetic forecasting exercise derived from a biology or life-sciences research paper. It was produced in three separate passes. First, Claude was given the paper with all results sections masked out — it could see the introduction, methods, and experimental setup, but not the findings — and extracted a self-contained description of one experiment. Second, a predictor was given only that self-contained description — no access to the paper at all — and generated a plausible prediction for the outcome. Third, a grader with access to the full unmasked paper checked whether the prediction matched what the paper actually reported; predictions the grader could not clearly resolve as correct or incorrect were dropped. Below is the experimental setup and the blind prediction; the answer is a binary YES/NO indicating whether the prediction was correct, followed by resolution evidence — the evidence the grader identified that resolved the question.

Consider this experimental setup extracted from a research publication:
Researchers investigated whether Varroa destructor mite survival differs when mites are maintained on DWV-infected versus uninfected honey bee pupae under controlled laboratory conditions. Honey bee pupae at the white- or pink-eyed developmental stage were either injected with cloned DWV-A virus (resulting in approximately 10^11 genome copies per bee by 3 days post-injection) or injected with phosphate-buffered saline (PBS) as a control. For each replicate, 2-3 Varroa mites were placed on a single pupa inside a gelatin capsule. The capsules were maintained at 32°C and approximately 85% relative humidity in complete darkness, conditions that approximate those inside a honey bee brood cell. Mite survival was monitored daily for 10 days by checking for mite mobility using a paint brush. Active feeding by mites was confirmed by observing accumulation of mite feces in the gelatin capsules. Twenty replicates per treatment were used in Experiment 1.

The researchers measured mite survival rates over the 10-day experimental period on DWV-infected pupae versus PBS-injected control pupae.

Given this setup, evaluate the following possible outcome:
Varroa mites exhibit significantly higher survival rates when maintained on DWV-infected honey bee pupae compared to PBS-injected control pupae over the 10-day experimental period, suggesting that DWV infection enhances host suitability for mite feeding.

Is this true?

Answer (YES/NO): NO